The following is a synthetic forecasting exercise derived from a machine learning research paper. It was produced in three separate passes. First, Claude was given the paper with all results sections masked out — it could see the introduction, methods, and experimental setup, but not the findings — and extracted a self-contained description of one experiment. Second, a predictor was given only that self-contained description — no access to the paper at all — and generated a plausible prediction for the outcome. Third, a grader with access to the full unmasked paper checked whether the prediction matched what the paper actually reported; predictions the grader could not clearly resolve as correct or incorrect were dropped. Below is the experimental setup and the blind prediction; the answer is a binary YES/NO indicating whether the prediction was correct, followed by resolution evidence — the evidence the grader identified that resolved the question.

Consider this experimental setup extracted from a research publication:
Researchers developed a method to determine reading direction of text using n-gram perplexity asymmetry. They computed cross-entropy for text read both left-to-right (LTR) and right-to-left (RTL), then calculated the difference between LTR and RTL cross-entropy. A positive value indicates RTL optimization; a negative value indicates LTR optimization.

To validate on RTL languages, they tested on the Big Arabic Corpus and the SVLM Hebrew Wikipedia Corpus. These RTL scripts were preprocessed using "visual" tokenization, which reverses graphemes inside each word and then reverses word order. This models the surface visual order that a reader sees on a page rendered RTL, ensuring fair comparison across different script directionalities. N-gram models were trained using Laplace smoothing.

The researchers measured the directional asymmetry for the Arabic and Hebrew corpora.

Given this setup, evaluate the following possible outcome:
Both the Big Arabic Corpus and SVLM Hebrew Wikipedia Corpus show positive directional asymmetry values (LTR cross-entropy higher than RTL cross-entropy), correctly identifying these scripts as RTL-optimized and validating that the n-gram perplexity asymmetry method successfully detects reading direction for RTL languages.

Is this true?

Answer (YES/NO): NO